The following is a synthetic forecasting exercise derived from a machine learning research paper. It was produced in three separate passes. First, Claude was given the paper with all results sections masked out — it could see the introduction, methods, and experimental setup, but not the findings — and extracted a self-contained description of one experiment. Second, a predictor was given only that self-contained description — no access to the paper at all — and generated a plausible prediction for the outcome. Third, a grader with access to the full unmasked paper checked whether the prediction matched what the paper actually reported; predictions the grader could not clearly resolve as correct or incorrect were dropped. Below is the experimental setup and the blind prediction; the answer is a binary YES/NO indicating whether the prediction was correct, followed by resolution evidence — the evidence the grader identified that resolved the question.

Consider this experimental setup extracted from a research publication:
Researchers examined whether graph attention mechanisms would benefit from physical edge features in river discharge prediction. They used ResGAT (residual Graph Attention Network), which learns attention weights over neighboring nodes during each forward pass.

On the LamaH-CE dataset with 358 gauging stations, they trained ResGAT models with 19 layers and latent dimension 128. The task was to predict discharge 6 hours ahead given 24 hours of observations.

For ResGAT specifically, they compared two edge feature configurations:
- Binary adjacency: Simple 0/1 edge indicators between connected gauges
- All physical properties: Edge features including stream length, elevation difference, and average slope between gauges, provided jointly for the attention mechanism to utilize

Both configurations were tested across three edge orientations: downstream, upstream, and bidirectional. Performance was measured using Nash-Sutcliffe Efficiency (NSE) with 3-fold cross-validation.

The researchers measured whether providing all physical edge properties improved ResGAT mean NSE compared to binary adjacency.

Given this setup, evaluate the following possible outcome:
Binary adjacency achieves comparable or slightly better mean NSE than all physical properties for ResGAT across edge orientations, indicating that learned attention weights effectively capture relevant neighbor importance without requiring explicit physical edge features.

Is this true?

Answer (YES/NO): NO